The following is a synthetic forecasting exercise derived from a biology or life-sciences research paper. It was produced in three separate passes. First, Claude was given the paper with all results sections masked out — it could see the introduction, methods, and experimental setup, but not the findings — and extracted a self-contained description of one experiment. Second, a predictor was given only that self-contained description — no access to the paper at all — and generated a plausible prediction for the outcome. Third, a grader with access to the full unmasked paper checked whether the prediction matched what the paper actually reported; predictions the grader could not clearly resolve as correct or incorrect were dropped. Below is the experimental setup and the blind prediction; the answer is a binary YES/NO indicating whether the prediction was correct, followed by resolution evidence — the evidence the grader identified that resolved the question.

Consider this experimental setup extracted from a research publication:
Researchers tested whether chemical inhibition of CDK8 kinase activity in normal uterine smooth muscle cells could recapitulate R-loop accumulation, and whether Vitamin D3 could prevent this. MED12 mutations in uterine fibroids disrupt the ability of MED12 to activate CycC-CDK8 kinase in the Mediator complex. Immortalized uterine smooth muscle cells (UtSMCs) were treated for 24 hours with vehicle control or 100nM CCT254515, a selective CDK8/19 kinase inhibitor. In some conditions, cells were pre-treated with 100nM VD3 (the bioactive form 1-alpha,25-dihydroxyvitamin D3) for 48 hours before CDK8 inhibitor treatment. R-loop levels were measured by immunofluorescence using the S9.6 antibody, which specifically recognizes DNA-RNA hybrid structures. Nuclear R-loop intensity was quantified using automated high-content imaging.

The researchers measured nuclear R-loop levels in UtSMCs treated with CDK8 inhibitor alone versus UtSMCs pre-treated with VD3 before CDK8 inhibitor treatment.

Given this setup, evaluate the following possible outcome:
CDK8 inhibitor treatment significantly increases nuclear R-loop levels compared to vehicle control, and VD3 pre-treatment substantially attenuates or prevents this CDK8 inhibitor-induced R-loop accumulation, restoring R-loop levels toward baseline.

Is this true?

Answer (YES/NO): YES